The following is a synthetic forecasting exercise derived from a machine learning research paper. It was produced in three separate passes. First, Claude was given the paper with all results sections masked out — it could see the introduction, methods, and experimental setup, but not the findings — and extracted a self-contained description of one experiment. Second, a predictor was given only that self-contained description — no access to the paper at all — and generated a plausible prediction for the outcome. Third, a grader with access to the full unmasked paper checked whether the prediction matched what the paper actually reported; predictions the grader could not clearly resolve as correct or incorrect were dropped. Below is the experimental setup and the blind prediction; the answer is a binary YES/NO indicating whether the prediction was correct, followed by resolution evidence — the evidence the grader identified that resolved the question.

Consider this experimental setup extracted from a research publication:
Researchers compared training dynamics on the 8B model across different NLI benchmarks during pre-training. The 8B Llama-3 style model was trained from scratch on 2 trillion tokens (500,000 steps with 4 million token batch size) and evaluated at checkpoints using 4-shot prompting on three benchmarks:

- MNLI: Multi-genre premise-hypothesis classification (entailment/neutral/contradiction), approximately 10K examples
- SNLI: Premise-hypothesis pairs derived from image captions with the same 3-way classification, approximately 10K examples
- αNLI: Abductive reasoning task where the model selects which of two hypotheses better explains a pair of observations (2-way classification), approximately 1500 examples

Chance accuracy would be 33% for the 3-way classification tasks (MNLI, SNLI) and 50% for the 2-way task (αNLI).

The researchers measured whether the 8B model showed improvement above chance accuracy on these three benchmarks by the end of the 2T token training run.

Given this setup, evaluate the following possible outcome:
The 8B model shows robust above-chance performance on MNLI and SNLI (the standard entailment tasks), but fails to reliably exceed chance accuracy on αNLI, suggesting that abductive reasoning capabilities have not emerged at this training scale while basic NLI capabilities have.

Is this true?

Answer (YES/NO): NO